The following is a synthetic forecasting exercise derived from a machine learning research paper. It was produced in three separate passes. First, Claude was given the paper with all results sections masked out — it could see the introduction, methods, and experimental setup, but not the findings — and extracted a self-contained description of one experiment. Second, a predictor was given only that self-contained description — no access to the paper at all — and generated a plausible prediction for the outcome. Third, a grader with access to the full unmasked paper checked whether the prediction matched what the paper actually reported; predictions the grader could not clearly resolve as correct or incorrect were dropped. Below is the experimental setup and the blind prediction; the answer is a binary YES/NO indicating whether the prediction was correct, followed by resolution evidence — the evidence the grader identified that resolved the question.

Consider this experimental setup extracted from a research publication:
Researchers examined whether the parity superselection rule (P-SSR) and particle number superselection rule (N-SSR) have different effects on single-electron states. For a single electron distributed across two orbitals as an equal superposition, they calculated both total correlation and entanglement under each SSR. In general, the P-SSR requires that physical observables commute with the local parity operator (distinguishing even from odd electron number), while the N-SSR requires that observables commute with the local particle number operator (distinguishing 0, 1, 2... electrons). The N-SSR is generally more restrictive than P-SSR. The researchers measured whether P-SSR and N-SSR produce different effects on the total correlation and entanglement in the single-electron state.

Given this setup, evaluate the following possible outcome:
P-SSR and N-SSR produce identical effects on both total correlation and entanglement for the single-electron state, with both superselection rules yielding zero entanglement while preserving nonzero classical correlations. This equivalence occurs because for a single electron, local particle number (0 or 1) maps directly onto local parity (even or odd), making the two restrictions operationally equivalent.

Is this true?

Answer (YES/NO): YES